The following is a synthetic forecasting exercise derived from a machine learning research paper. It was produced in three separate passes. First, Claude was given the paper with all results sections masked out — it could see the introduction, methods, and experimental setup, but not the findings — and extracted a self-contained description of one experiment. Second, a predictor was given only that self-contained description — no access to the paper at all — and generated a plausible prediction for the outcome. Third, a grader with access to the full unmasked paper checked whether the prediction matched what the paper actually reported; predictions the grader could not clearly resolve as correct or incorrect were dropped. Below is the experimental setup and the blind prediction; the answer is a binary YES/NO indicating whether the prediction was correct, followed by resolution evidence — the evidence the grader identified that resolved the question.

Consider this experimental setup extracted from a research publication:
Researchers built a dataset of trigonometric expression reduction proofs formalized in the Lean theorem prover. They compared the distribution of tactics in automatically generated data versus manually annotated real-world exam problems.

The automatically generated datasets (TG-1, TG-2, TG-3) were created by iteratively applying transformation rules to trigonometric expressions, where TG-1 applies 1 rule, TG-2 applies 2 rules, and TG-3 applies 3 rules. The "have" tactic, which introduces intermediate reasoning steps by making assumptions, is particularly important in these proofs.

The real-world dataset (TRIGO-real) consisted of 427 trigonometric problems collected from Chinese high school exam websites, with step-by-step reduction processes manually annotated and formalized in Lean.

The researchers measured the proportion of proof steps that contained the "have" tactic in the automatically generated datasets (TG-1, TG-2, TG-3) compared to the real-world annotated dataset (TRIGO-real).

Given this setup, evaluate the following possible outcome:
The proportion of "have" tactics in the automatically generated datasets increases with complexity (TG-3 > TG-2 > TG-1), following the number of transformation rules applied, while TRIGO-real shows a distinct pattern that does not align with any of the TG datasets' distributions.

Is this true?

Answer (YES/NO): NO